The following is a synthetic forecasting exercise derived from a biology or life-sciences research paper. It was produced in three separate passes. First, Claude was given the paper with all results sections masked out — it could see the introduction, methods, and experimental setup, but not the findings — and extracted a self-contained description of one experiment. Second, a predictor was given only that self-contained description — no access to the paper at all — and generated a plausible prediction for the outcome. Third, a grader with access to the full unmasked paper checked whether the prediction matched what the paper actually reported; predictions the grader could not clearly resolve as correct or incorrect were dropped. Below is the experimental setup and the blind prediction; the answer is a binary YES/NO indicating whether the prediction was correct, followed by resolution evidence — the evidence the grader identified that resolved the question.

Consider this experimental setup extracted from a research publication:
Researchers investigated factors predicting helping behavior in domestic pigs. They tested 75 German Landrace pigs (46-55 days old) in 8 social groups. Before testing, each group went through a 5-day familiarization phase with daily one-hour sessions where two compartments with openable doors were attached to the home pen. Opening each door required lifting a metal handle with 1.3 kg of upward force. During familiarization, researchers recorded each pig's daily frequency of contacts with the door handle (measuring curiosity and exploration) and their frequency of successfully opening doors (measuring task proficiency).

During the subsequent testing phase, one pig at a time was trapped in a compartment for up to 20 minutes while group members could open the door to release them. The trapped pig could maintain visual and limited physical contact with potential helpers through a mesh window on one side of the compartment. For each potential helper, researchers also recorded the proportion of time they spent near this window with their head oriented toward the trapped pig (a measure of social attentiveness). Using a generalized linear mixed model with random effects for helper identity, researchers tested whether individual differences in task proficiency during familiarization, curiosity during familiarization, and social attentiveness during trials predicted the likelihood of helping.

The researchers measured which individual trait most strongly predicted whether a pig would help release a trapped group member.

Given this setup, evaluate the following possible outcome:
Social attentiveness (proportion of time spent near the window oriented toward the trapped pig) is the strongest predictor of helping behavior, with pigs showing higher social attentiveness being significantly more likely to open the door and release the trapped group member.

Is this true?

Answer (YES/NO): YES